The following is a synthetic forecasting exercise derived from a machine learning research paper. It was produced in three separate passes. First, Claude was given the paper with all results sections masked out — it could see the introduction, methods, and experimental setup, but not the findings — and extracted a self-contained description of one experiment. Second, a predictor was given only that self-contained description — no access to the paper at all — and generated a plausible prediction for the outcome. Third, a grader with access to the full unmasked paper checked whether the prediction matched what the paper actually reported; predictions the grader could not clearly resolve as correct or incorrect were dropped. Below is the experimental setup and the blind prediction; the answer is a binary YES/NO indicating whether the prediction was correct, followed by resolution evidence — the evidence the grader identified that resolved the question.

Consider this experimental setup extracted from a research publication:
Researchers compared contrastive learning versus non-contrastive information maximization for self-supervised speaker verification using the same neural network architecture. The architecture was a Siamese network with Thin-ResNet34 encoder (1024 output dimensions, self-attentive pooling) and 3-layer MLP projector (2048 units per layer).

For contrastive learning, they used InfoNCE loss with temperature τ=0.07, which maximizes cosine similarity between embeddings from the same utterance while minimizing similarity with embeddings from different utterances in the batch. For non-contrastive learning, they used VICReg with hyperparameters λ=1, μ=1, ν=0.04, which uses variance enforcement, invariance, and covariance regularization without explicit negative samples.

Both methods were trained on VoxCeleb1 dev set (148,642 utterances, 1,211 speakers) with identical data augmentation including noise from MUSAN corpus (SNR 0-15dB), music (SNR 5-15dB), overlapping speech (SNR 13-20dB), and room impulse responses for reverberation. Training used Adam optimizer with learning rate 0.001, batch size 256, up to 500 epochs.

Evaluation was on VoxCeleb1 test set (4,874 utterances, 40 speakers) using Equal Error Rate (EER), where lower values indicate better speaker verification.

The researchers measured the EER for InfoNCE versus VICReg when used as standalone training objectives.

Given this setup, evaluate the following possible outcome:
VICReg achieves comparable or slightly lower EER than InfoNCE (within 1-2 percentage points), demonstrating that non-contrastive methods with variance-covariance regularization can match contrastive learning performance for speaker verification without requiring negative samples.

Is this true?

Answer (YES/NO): YES